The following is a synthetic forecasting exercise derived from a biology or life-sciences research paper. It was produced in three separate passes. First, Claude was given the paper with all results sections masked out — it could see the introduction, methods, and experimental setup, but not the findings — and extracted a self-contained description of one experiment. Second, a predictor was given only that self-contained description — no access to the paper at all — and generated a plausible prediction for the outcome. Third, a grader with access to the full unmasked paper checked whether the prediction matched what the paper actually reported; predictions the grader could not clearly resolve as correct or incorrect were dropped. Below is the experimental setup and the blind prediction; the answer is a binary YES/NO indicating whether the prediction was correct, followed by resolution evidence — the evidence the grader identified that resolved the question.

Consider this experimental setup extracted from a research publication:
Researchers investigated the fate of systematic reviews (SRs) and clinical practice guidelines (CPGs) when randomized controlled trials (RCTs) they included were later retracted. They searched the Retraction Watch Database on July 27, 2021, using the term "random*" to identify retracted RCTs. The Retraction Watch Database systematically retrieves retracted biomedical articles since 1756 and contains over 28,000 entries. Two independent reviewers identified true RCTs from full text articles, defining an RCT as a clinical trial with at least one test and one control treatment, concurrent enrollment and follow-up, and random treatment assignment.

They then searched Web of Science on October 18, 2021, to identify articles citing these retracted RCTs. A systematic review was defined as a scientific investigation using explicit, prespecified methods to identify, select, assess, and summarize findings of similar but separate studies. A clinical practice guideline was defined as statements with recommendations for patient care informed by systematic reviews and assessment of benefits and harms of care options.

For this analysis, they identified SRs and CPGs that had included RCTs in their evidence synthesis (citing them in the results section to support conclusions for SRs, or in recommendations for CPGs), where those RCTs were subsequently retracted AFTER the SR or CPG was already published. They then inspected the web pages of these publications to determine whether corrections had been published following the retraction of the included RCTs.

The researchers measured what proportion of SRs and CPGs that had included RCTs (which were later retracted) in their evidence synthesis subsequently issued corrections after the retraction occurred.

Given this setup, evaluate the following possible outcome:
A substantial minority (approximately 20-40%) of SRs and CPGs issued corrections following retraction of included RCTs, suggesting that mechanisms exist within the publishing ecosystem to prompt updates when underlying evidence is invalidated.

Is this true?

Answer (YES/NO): NO